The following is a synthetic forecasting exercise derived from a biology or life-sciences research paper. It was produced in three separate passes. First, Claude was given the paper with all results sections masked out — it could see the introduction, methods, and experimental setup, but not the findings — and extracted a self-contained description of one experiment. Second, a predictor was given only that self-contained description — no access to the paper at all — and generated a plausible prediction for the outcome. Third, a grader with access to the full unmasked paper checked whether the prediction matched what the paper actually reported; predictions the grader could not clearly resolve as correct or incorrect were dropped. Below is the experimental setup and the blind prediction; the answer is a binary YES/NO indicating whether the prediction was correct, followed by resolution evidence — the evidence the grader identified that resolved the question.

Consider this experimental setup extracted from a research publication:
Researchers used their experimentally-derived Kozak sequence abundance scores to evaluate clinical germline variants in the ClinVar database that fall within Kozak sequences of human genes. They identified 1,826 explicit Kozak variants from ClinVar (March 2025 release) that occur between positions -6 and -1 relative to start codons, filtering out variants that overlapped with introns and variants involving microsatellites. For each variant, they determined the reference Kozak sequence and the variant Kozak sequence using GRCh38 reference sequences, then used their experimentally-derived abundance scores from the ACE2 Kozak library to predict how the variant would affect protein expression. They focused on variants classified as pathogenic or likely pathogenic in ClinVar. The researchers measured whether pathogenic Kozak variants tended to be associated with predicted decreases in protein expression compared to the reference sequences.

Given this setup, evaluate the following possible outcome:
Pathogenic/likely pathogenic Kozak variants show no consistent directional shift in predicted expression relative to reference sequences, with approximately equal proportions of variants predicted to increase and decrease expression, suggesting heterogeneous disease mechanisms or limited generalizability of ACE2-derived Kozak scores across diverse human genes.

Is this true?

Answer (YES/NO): NO